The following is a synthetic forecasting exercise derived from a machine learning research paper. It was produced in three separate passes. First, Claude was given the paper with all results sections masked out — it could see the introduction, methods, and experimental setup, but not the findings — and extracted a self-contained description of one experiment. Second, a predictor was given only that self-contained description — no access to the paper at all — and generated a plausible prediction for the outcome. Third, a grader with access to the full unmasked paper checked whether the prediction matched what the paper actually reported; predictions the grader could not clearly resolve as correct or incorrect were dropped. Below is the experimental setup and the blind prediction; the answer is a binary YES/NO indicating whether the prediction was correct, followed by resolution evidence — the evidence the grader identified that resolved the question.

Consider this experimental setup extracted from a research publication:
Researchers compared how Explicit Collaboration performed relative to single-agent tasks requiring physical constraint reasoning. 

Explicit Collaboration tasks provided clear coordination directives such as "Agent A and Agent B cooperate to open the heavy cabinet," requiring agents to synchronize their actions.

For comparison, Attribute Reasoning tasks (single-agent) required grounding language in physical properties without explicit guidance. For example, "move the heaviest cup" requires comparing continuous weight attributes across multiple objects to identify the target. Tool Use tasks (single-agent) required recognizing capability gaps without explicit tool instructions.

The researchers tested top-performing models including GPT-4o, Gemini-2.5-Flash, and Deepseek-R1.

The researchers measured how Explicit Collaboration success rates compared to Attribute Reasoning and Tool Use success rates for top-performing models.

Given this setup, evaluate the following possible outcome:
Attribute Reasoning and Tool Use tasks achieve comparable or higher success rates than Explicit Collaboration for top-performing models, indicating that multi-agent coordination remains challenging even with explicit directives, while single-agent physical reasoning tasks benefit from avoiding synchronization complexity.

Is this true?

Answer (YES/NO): NO